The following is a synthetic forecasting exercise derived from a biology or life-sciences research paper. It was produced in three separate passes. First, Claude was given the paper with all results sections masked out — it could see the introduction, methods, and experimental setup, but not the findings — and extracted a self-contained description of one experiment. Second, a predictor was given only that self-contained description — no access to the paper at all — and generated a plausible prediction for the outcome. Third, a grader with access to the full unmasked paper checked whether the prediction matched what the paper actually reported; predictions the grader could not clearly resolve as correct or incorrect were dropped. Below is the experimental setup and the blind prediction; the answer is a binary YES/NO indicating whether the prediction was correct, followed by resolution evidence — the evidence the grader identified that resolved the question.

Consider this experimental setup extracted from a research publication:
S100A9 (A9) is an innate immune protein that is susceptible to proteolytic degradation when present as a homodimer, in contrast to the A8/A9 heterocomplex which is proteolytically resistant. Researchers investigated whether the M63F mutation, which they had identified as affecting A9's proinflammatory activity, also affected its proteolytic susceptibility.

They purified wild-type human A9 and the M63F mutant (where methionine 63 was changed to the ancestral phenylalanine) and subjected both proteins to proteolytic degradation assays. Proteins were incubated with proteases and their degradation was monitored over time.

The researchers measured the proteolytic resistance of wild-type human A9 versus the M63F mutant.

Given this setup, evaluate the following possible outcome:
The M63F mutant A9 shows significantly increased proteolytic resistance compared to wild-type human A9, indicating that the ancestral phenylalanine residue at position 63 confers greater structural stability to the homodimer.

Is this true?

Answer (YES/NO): YES